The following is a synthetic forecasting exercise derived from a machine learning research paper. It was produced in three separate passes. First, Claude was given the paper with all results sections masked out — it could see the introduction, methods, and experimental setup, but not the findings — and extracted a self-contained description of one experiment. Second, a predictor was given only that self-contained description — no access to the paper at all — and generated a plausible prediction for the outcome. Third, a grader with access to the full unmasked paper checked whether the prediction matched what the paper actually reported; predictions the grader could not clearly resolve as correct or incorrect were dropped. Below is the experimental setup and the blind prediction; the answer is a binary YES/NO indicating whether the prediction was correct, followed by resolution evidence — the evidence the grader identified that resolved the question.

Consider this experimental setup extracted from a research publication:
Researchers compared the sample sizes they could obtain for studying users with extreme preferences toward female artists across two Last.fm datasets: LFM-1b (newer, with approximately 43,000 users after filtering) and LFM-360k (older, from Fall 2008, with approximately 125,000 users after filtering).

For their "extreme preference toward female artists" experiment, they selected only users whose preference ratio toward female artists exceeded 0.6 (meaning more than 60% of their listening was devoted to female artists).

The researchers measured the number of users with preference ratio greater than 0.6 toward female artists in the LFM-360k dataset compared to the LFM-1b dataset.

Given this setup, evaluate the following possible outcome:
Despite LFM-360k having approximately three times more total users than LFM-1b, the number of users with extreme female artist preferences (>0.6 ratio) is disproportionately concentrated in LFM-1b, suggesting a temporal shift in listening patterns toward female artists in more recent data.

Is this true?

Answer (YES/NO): NO